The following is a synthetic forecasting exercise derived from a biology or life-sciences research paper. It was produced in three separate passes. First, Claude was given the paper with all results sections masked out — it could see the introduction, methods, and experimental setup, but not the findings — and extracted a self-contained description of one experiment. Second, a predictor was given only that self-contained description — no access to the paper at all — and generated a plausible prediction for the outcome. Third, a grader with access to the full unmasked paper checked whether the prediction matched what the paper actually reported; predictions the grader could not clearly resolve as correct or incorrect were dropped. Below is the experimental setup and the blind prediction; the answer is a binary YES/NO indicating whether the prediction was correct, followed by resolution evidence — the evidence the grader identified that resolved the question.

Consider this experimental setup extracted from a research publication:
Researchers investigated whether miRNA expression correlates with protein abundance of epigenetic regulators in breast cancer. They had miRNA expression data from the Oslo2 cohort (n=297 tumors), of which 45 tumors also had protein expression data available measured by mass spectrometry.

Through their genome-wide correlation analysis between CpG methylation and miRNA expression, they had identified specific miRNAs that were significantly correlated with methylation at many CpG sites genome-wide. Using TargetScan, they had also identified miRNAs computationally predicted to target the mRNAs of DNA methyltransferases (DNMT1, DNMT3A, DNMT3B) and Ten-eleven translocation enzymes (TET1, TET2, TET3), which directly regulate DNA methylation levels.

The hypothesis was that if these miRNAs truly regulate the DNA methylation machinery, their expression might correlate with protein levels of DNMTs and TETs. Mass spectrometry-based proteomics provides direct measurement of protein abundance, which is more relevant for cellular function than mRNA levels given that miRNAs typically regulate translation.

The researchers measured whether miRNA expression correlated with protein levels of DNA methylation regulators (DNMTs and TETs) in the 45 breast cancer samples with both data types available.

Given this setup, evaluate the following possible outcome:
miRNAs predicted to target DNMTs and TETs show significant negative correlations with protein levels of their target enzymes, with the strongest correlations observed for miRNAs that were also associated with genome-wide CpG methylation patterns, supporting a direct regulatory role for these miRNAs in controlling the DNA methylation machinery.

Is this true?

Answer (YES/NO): NO